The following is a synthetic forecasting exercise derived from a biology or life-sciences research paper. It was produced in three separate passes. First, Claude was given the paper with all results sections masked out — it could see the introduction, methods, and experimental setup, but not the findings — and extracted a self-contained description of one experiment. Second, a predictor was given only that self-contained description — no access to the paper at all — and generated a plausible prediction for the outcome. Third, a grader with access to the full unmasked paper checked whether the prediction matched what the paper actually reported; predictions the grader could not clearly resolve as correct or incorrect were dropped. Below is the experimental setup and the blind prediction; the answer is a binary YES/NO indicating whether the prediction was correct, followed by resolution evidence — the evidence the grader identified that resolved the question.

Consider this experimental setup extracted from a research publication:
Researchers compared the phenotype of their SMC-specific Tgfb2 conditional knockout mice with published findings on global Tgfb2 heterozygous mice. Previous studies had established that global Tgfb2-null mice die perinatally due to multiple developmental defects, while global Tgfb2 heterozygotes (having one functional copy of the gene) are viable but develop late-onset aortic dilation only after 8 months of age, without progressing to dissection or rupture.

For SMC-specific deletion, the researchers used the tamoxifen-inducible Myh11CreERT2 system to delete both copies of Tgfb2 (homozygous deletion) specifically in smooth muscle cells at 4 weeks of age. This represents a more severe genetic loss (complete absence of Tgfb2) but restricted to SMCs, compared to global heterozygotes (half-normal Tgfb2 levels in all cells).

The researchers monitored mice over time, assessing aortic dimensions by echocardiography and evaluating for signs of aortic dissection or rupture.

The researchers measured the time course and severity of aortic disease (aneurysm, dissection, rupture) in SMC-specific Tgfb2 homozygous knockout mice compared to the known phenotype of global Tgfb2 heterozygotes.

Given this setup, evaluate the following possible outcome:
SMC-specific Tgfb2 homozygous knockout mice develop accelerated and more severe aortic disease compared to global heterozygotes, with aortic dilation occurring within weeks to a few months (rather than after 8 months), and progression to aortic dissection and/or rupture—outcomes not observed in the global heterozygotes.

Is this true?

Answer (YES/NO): YES